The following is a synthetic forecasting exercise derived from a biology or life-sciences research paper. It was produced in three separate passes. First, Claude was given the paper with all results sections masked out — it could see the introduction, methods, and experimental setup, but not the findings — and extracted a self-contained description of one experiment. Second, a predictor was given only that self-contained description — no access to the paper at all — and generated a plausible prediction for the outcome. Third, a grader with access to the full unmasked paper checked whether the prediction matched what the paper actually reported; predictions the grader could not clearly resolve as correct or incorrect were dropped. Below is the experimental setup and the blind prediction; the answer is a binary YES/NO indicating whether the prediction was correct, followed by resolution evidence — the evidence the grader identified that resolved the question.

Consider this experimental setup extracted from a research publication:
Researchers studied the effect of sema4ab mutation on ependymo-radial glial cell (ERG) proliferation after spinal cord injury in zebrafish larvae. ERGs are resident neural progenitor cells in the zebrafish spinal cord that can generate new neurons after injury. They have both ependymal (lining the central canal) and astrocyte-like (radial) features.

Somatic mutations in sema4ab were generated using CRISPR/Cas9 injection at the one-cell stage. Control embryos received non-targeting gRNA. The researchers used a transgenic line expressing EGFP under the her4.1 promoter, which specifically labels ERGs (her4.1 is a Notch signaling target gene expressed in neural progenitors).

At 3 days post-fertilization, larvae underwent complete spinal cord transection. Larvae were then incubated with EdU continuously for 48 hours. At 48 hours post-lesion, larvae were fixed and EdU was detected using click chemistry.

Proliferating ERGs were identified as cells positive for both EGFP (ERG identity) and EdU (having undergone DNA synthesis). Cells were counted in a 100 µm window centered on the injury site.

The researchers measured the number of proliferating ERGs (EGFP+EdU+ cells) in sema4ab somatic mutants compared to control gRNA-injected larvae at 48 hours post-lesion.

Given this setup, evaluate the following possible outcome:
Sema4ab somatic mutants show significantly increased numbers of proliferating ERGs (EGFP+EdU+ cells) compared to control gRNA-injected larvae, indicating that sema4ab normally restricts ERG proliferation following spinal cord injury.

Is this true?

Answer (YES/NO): YES